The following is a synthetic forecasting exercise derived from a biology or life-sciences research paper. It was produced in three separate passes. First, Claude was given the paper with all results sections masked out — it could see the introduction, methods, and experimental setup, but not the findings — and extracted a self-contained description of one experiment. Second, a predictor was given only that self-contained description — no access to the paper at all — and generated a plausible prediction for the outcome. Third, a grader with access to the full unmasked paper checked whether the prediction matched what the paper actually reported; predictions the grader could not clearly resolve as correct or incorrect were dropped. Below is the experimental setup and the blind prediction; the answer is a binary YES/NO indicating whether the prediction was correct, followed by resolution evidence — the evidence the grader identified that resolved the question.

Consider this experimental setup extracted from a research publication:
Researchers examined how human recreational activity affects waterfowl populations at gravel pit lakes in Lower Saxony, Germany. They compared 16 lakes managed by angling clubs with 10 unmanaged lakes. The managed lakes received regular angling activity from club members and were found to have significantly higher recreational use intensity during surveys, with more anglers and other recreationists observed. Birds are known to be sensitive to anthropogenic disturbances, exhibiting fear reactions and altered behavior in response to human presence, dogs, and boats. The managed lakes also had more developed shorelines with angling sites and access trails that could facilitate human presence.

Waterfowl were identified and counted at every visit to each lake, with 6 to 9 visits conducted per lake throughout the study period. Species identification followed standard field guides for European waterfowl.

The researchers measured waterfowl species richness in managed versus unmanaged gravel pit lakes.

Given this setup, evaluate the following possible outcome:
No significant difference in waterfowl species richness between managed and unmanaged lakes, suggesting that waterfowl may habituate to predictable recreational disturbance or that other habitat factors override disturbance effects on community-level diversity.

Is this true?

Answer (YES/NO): YES